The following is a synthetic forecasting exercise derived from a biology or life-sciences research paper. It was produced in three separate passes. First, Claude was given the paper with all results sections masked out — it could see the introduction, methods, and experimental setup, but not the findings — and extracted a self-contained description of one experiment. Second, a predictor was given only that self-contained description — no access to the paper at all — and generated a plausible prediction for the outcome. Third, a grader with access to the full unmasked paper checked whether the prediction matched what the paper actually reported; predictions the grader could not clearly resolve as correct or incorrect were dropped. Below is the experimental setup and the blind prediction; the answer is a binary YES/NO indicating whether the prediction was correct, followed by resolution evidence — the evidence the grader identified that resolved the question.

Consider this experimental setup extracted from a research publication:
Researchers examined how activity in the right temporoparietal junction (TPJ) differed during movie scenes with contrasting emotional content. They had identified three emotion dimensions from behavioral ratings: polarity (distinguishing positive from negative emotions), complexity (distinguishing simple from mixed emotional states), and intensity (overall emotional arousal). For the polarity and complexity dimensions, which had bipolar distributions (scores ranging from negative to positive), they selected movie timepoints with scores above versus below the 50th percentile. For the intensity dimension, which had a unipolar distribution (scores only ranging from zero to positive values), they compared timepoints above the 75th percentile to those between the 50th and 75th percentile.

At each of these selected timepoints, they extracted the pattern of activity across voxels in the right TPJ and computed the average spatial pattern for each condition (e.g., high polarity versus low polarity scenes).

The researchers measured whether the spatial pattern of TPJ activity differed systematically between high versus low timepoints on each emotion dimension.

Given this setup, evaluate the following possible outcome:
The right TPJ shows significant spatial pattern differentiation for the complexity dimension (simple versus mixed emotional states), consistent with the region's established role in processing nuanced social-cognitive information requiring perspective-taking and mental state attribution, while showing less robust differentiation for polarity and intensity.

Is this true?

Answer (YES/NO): NO